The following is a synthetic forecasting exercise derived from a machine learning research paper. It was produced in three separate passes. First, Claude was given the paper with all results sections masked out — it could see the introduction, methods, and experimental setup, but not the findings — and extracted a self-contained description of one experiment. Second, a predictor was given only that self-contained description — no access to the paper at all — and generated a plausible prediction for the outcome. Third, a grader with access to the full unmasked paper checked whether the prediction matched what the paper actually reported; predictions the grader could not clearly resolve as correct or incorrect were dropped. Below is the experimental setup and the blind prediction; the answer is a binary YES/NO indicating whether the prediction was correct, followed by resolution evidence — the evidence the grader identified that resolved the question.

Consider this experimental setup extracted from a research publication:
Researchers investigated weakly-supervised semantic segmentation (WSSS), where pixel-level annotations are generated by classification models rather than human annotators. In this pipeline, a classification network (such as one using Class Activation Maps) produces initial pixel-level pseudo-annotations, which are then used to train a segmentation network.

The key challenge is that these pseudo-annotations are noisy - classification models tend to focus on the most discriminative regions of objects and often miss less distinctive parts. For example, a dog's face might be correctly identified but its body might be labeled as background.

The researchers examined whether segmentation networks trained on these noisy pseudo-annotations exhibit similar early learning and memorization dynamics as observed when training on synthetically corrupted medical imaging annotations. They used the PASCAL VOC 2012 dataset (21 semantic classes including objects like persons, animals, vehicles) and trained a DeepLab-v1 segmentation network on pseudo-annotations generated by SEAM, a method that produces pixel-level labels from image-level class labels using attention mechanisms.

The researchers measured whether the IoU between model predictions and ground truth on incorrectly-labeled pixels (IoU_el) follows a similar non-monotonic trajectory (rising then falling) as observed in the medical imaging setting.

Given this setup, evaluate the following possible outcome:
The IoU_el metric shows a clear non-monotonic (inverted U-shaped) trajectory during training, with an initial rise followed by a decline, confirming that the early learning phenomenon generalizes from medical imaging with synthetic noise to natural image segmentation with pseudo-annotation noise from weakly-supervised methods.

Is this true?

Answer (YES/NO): YES